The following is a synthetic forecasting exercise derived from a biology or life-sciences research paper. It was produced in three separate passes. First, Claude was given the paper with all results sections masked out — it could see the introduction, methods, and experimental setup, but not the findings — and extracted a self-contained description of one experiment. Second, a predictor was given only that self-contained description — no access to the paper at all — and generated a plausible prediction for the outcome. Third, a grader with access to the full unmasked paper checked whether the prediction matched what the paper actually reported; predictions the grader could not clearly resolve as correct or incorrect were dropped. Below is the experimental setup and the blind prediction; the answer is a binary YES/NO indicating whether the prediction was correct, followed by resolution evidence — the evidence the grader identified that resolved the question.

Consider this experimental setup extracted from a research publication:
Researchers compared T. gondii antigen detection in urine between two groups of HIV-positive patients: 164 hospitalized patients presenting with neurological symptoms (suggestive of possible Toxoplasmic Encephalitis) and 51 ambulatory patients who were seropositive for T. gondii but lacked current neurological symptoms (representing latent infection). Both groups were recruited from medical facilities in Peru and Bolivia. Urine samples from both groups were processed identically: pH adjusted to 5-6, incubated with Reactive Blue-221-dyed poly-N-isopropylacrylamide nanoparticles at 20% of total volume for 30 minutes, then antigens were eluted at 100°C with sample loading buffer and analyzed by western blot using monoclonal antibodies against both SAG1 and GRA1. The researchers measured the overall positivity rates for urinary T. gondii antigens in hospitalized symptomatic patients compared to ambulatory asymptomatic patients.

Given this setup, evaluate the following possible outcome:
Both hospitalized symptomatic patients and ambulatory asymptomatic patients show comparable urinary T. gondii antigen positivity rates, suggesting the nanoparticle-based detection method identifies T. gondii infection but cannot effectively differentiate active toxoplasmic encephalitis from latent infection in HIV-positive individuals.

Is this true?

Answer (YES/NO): NO